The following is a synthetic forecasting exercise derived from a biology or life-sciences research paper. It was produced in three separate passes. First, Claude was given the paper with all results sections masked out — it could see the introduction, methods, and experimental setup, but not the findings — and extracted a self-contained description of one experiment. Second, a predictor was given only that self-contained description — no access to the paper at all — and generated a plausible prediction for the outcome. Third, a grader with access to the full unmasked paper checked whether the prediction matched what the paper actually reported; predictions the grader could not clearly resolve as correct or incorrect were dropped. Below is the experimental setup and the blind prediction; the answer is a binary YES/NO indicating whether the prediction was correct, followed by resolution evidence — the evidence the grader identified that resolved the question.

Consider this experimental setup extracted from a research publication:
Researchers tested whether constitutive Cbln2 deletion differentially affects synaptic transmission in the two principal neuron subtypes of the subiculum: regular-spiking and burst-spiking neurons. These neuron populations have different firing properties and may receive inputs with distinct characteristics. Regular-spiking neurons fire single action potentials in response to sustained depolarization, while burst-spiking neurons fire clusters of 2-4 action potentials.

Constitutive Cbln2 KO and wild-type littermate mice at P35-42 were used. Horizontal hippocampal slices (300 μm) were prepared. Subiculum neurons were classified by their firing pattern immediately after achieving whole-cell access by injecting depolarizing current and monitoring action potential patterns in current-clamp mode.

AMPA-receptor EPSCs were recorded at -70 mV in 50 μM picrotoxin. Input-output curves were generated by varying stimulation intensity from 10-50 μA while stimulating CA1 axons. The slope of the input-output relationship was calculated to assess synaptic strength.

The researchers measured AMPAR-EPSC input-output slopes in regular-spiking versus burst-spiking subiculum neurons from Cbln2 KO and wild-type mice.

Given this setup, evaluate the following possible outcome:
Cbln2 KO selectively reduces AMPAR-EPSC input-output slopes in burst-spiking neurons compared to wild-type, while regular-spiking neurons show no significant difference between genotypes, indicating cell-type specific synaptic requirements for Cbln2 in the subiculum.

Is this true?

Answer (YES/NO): NO